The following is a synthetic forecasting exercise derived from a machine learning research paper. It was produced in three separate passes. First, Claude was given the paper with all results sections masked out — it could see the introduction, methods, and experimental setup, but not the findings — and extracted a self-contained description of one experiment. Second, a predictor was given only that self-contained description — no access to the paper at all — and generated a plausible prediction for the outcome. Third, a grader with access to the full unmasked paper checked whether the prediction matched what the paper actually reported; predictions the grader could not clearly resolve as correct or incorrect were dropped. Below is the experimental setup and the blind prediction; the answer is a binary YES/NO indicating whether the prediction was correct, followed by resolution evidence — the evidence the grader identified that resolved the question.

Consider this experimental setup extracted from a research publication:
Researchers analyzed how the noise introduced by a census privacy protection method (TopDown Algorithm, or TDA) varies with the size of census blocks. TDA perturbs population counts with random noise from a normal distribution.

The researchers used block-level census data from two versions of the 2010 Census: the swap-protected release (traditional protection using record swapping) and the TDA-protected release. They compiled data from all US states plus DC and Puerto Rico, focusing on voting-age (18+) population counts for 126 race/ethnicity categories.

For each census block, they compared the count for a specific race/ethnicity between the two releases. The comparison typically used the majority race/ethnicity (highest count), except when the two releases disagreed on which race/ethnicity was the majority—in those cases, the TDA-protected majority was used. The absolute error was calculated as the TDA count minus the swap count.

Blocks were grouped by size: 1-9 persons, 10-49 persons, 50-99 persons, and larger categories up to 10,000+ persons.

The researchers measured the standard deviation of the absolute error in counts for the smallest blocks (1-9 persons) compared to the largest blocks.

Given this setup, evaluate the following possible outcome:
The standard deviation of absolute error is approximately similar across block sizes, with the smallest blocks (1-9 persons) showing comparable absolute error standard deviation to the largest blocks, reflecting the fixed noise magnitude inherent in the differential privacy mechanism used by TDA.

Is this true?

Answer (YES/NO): NO